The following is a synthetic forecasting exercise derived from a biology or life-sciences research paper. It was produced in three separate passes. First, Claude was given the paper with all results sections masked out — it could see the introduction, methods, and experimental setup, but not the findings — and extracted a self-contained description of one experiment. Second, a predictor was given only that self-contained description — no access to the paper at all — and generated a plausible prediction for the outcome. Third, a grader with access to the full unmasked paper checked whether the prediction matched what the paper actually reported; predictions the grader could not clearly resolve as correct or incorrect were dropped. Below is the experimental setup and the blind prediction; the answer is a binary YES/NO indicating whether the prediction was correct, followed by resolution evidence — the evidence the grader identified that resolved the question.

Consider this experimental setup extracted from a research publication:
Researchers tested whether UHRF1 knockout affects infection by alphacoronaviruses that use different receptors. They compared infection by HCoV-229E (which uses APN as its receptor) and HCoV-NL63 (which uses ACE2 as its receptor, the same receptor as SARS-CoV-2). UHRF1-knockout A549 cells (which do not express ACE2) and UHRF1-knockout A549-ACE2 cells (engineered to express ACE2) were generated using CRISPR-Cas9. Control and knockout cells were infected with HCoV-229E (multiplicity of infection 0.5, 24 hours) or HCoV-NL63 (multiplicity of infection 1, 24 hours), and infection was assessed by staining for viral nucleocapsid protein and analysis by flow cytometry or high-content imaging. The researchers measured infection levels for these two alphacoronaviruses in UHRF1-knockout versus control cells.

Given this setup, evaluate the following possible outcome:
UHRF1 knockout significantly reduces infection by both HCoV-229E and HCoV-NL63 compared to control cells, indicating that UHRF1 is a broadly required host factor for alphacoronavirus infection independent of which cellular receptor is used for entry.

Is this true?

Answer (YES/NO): NO